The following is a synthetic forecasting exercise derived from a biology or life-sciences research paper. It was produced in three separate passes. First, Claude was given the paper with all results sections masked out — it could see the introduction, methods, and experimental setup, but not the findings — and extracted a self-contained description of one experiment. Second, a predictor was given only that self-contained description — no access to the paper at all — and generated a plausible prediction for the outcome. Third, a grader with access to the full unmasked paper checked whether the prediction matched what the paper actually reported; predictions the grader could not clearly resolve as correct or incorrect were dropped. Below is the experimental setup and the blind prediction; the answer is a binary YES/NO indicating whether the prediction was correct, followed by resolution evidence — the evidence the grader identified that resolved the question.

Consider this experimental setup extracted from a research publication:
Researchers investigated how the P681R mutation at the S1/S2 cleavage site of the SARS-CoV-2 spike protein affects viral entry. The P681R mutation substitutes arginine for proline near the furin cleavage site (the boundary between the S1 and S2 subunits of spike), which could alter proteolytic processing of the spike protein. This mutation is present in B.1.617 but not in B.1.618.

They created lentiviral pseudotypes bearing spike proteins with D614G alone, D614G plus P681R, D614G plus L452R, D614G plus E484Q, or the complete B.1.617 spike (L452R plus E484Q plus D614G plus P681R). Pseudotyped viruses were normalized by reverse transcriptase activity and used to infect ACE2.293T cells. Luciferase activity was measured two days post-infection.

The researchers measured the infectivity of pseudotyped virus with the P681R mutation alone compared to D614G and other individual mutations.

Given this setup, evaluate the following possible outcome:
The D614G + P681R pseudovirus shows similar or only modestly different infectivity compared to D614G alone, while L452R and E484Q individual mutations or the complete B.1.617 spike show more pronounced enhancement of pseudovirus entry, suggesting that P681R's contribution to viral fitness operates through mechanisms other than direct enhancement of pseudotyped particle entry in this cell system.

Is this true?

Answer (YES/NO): YES